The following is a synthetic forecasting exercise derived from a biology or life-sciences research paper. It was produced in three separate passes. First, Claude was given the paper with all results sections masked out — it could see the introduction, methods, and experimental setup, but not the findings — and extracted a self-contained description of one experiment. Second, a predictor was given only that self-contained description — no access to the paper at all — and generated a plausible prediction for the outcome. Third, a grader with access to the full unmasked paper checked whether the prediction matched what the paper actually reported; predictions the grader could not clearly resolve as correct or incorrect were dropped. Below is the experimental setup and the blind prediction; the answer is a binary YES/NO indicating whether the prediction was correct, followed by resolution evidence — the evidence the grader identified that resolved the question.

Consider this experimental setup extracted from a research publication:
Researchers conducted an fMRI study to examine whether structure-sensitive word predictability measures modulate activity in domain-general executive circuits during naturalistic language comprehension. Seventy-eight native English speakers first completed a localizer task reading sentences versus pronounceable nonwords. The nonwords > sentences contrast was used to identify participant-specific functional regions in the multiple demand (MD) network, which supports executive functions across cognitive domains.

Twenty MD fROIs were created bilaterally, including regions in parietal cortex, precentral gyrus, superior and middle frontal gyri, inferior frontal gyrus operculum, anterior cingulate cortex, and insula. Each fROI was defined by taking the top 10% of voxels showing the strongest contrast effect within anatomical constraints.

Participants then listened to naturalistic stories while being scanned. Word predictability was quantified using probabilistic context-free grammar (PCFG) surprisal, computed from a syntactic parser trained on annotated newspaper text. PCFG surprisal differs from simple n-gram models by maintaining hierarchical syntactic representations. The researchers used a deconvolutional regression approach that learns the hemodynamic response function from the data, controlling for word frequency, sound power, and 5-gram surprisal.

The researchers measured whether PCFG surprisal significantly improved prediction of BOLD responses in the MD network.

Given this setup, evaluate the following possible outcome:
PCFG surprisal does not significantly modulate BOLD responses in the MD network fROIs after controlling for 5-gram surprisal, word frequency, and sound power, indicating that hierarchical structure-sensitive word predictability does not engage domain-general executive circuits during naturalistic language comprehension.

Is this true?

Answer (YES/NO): YES